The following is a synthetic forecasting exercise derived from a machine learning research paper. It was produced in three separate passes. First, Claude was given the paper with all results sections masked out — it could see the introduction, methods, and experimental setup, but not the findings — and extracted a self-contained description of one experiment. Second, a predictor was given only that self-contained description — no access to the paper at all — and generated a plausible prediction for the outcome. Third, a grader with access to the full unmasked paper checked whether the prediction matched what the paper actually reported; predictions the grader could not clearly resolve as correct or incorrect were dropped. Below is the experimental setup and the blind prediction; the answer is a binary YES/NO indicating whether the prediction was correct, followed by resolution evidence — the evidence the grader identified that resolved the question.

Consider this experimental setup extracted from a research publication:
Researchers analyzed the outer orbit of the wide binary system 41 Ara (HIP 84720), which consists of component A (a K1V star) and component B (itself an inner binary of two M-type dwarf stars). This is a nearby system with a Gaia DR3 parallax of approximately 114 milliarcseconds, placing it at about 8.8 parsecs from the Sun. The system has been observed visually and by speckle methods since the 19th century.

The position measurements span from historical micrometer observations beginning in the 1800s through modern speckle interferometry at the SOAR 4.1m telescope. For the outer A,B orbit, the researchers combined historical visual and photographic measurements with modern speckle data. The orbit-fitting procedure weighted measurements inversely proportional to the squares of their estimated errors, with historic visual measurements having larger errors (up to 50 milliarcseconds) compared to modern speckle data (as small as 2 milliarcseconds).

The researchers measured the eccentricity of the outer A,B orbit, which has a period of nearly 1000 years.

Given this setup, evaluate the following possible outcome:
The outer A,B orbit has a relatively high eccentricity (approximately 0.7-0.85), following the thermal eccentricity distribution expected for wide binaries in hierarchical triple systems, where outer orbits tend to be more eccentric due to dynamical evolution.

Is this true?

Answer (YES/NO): YES